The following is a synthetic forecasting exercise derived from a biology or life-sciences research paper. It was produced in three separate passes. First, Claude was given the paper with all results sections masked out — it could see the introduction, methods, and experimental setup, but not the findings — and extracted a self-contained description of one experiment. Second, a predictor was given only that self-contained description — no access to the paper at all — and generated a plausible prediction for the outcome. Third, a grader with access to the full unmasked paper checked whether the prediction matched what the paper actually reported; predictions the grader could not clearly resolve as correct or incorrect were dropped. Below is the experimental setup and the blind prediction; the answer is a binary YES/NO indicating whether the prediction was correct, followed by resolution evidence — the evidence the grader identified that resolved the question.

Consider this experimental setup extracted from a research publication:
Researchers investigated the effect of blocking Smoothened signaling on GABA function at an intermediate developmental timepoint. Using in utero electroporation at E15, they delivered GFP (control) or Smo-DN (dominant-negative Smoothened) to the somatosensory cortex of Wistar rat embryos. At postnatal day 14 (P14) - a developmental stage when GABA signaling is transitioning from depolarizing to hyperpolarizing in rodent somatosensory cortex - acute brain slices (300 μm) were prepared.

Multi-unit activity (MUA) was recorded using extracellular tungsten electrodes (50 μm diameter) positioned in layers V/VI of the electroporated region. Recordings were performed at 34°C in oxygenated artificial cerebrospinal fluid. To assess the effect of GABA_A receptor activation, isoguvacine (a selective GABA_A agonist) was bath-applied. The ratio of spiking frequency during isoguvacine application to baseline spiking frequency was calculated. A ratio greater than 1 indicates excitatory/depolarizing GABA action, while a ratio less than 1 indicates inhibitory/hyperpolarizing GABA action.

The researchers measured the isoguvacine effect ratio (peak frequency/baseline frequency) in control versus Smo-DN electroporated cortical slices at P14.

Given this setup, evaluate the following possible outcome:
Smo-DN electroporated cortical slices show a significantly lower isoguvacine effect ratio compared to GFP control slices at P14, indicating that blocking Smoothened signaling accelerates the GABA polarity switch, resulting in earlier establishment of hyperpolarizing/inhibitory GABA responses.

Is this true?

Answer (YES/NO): NO